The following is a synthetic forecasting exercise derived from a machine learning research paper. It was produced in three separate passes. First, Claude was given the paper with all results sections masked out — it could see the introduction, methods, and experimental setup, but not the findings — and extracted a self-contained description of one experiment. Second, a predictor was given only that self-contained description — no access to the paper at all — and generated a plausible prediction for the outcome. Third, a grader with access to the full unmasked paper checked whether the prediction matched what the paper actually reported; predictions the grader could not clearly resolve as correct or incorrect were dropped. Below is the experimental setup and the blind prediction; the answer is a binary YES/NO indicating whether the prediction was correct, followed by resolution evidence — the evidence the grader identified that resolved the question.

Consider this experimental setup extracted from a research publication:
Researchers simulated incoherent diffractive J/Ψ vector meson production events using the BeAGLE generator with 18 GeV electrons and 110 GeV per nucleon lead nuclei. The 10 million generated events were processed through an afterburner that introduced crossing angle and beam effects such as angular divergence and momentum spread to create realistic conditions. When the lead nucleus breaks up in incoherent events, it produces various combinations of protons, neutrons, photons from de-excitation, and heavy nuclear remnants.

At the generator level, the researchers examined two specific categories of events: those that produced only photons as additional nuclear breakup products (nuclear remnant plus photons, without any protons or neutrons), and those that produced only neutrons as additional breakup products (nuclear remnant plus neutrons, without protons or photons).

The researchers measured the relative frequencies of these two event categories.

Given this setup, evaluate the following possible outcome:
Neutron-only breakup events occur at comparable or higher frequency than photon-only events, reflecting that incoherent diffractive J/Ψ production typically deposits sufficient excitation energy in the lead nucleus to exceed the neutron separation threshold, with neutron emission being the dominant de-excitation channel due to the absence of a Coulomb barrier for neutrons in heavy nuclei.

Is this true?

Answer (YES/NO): YES